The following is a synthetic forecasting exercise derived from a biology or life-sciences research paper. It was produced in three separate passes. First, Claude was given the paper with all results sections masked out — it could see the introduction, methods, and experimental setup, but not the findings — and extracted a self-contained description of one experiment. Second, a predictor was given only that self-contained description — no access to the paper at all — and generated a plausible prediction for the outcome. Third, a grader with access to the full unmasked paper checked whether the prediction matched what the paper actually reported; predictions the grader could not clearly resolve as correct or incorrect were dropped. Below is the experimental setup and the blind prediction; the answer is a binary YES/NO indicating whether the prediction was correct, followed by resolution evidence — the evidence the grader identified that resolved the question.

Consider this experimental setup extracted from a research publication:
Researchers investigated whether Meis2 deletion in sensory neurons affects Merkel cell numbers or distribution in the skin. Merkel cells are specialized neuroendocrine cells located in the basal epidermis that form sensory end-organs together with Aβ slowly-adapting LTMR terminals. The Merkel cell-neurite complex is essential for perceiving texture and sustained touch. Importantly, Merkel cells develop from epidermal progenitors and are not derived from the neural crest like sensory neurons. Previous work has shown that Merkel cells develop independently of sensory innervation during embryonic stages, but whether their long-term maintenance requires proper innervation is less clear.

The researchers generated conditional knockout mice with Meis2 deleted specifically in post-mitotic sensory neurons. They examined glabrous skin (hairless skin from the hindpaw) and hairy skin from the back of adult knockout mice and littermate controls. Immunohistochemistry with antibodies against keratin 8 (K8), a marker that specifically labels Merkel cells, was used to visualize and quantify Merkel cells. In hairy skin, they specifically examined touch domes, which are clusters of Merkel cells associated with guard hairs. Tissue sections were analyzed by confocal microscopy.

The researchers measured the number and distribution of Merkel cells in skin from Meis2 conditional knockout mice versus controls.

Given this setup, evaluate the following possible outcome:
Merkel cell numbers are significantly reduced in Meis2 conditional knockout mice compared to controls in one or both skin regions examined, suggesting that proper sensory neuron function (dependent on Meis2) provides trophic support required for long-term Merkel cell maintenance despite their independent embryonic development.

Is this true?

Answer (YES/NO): NO